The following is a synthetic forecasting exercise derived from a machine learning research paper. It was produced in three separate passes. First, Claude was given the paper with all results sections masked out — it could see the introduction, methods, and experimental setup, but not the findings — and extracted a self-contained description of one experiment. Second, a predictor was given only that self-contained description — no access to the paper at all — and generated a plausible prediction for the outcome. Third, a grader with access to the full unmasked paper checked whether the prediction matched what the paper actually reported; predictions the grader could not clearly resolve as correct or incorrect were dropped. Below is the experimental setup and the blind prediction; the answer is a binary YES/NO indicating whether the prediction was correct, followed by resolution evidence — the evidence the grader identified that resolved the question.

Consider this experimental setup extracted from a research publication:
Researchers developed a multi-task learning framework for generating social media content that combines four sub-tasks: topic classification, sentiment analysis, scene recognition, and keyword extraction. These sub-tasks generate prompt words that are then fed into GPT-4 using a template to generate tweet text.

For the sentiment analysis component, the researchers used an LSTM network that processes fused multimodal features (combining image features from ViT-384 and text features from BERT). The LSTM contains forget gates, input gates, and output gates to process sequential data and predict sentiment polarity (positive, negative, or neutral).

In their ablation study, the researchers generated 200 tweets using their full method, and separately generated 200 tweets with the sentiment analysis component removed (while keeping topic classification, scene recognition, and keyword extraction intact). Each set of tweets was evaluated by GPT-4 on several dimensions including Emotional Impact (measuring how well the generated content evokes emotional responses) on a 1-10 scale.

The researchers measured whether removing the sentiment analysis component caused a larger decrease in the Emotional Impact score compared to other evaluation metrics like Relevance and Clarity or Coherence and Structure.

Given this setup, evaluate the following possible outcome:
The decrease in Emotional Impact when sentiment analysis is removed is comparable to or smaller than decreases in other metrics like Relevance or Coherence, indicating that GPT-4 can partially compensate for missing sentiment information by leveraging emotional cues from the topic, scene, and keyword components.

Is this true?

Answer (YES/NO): NO